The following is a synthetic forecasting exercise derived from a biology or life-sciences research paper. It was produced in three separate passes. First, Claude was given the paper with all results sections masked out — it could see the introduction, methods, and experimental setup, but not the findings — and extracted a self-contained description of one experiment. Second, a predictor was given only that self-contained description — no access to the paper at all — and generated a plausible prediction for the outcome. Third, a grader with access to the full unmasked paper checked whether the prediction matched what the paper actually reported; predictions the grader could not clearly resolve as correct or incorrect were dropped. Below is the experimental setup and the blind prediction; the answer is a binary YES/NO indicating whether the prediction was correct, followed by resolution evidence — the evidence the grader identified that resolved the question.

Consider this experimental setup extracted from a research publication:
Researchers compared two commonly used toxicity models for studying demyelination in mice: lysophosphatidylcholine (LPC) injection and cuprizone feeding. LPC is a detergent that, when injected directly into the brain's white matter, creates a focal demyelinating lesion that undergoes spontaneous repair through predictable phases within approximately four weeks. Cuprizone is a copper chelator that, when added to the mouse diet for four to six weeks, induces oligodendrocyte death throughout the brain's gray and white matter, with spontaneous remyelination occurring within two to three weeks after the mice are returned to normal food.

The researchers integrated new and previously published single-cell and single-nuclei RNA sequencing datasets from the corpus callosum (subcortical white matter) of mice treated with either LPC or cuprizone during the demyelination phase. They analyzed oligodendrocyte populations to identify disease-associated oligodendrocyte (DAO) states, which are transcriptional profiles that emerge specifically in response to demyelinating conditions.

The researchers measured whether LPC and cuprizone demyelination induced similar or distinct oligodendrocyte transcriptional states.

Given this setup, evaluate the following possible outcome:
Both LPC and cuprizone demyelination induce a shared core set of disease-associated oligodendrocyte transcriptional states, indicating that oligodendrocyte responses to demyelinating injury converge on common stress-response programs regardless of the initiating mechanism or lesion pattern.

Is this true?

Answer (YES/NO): NO